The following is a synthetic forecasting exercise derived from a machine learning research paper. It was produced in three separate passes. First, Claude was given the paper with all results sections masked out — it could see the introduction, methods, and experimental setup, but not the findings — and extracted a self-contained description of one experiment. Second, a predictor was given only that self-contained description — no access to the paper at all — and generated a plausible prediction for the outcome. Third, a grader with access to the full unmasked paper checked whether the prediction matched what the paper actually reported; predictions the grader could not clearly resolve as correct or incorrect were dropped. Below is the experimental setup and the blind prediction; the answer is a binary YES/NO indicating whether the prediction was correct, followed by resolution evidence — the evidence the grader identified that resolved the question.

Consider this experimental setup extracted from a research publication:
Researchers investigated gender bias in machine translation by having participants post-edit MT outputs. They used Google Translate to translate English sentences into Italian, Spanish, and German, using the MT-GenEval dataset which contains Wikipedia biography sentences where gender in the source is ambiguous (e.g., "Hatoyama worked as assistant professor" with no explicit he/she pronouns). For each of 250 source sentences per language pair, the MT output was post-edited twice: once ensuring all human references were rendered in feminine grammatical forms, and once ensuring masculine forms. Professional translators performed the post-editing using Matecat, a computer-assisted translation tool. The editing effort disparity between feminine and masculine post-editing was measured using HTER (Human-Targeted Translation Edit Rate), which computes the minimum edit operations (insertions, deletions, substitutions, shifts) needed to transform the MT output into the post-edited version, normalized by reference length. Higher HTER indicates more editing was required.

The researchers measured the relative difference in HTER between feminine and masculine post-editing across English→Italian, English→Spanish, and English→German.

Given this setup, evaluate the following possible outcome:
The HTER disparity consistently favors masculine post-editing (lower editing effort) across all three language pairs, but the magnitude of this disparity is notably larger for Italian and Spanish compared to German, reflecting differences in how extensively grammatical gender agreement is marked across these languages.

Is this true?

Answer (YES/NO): NO